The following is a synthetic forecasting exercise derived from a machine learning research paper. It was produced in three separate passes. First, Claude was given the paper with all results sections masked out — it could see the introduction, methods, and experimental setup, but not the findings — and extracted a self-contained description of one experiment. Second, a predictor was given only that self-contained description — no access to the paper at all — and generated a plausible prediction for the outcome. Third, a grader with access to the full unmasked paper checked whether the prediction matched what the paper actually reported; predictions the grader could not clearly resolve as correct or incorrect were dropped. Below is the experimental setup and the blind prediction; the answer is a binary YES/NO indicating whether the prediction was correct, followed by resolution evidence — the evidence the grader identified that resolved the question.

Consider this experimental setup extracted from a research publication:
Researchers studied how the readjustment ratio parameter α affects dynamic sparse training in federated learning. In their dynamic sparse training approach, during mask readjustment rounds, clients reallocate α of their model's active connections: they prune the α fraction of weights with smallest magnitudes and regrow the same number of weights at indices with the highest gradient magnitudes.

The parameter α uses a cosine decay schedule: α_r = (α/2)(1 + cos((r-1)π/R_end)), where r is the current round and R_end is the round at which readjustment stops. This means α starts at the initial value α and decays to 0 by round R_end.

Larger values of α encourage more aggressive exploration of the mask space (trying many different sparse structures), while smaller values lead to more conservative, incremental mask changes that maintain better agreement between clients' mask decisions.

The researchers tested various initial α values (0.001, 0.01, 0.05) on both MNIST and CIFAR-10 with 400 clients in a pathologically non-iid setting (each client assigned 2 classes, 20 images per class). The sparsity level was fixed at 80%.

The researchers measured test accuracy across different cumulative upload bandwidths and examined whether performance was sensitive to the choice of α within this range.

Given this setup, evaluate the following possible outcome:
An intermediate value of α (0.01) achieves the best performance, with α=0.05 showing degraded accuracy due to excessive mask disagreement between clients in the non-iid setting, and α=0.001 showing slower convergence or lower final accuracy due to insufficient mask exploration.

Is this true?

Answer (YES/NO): NO